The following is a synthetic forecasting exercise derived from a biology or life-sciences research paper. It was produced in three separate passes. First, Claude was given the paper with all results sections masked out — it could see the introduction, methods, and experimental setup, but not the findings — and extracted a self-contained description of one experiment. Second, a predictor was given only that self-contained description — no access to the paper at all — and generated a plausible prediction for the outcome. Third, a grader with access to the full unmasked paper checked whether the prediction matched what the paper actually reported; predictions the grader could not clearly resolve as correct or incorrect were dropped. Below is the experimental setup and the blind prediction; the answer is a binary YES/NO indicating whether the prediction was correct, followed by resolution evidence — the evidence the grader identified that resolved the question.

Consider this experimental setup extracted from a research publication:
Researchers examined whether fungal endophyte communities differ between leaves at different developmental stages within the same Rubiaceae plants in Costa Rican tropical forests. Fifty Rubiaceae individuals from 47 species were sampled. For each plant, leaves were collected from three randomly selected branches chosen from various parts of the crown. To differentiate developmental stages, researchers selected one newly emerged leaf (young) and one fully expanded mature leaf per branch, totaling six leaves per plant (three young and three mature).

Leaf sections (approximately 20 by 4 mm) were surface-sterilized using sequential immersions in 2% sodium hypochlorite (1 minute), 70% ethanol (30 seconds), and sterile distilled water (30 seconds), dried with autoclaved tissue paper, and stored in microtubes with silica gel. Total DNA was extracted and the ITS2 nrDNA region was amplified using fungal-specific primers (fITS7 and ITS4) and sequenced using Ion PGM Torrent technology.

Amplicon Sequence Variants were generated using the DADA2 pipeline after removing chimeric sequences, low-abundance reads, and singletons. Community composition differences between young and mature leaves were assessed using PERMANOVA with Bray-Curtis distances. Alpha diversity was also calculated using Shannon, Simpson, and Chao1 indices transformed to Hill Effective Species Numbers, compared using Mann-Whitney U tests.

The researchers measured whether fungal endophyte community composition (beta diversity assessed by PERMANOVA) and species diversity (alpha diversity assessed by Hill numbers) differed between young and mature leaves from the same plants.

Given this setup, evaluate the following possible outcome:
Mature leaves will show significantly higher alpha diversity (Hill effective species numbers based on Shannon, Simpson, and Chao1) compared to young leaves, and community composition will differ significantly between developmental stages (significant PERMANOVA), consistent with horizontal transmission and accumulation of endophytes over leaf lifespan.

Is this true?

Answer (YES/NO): NO